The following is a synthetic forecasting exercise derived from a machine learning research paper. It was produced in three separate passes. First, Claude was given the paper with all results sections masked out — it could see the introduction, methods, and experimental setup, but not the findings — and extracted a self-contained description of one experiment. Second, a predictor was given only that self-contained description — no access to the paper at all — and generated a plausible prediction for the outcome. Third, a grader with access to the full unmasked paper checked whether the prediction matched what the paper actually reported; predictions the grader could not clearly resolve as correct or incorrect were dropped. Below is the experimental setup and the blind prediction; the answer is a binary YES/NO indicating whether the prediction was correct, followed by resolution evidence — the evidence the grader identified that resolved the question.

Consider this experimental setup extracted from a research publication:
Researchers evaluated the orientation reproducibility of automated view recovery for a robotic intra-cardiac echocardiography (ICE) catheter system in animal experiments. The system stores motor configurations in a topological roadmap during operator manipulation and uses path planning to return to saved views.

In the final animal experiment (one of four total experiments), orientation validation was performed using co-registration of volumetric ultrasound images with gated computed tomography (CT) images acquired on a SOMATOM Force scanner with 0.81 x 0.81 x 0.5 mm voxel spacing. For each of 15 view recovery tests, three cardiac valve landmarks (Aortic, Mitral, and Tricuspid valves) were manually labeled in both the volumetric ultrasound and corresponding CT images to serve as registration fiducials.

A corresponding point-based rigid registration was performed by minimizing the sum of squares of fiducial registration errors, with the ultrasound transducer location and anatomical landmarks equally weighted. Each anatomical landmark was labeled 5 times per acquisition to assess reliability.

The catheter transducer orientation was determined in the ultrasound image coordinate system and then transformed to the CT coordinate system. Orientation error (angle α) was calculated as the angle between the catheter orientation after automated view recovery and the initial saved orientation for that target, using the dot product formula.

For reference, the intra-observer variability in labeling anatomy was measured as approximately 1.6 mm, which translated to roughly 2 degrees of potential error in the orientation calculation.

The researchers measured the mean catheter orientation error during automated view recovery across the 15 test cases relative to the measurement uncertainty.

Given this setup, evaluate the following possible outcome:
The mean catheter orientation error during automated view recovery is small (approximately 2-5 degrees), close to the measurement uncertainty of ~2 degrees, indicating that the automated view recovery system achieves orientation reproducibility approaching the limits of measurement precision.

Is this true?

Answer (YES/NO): NO